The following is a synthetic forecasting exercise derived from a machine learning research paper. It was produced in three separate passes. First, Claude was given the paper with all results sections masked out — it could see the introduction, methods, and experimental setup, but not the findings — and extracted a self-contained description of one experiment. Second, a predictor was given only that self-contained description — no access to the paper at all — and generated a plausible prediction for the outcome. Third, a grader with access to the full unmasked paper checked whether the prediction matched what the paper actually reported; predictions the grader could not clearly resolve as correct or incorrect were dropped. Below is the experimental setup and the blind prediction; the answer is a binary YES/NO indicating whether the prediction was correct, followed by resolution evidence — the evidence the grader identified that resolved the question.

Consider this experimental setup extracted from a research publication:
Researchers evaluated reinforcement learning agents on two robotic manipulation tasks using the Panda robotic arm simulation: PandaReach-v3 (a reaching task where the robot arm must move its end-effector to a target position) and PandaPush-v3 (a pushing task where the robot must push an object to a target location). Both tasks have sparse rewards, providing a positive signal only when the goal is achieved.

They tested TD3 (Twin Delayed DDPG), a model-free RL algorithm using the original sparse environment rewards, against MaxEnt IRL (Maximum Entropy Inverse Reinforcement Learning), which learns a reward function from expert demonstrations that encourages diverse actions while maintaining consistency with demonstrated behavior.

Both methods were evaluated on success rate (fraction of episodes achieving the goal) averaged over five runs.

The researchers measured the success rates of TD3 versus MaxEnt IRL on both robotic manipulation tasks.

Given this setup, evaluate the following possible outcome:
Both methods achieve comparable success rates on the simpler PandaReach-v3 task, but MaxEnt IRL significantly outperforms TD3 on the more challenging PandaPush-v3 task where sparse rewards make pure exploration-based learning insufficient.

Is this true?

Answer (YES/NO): NO